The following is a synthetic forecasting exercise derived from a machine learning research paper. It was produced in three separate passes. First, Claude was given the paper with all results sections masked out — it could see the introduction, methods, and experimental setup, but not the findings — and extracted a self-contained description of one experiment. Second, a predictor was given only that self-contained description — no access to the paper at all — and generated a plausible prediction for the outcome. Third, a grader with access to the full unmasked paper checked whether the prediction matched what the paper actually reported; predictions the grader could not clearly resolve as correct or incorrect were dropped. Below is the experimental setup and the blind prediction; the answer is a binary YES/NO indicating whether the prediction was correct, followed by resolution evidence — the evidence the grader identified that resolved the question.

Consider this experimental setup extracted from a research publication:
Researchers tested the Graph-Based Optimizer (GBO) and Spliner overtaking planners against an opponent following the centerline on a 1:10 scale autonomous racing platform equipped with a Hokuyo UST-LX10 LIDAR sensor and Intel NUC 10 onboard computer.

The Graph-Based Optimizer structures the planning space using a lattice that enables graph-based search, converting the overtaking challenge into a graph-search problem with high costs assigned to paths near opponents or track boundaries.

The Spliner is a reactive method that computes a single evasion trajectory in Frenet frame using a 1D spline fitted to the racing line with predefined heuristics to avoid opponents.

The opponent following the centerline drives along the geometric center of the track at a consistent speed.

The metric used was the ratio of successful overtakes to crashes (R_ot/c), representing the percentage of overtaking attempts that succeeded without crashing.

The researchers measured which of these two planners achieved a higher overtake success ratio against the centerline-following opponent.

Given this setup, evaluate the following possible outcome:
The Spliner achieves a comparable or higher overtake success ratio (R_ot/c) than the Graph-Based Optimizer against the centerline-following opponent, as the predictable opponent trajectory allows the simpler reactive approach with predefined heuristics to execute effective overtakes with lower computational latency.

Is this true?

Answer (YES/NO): NO